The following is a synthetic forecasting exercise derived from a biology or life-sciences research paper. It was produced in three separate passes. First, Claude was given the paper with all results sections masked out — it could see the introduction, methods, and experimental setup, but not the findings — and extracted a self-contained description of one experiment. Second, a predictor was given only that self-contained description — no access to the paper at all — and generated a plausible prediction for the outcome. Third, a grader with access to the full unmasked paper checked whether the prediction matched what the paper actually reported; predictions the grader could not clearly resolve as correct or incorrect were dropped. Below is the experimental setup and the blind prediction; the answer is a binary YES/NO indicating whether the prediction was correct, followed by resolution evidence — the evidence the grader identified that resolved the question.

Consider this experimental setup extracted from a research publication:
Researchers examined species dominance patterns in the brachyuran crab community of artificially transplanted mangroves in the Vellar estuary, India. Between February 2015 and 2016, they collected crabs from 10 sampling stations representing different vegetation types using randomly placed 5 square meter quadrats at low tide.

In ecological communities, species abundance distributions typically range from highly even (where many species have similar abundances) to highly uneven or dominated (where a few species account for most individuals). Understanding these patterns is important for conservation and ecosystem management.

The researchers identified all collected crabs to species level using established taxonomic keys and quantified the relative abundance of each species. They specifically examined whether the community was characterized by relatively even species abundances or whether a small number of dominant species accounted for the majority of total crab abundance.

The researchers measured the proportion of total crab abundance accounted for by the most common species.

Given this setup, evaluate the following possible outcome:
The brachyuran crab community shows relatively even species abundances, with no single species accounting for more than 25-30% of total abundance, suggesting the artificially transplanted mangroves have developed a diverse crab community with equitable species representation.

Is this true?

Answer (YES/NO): NO